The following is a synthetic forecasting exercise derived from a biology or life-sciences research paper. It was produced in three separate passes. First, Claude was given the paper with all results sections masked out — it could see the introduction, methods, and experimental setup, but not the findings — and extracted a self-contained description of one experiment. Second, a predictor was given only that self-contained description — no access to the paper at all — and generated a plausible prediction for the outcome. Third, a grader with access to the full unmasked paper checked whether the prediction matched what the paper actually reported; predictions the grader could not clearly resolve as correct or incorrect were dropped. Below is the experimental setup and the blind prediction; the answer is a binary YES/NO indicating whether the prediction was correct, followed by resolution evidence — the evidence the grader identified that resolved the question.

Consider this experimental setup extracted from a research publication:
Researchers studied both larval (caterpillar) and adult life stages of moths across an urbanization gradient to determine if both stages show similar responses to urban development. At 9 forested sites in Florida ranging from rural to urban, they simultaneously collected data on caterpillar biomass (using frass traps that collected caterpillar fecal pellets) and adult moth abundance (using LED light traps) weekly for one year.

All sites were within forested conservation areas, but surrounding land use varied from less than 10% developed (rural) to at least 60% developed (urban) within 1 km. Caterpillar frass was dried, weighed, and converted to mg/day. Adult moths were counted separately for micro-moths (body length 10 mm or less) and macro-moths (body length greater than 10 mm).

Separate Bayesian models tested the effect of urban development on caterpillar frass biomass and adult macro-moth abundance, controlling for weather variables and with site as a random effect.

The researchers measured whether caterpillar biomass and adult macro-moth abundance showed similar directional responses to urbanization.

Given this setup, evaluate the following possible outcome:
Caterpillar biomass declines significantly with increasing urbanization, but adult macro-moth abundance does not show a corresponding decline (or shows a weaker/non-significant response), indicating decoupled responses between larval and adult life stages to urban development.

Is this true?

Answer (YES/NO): NO